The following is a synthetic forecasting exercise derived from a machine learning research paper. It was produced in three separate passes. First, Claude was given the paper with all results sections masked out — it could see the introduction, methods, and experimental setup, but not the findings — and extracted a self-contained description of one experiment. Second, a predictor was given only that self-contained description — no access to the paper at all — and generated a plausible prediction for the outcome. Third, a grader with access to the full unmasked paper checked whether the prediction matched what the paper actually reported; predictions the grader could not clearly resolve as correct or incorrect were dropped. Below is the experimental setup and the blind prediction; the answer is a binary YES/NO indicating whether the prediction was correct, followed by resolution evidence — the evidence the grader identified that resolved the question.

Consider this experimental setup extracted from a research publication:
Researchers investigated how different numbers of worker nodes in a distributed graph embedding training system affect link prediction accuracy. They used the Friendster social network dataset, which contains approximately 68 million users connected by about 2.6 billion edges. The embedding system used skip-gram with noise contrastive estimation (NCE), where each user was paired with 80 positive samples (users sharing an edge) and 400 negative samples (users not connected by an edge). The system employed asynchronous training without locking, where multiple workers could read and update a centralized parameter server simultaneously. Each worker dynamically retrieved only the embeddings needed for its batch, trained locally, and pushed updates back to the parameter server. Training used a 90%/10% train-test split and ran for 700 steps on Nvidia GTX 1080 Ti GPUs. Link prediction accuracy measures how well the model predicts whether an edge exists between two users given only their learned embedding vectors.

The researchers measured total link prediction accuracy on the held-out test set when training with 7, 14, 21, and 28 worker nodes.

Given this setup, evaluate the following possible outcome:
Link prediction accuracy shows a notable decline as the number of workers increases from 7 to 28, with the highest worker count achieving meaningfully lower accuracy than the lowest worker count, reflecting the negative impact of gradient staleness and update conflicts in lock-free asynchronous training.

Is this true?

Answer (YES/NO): NO